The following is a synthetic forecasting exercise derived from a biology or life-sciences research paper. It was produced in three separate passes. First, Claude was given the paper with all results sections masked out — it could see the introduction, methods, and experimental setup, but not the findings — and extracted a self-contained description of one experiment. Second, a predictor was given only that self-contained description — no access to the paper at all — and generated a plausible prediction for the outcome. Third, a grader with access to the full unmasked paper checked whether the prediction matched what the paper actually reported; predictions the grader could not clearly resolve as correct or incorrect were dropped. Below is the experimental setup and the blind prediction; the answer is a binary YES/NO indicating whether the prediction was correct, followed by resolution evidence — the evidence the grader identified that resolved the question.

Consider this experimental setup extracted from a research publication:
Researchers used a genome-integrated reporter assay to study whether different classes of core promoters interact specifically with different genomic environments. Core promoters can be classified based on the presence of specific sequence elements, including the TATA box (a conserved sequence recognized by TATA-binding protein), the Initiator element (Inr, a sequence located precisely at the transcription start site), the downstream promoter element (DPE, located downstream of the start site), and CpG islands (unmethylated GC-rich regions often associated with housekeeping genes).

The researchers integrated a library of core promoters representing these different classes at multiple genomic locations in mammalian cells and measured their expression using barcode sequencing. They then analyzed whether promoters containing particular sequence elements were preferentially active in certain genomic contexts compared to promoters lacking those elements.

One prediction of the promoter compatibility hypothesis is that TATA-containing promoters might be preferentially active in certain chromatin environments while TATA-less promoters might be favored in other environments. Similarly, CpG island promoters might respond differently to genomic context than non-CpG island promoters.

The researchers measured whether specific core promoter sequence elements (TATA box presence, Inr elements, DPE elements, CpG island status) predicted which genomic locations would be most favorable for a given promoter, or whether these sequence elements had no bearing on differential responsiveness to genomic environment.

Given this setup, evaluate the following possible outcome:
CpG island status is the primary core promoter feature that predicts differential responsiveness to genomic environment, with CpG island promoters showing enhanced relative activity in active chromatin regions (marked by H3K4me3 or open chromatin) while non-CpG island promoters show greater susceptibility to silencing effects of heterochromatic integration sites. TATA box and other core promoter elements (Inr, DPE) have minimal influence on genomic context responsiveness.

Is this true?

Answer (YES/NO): NO